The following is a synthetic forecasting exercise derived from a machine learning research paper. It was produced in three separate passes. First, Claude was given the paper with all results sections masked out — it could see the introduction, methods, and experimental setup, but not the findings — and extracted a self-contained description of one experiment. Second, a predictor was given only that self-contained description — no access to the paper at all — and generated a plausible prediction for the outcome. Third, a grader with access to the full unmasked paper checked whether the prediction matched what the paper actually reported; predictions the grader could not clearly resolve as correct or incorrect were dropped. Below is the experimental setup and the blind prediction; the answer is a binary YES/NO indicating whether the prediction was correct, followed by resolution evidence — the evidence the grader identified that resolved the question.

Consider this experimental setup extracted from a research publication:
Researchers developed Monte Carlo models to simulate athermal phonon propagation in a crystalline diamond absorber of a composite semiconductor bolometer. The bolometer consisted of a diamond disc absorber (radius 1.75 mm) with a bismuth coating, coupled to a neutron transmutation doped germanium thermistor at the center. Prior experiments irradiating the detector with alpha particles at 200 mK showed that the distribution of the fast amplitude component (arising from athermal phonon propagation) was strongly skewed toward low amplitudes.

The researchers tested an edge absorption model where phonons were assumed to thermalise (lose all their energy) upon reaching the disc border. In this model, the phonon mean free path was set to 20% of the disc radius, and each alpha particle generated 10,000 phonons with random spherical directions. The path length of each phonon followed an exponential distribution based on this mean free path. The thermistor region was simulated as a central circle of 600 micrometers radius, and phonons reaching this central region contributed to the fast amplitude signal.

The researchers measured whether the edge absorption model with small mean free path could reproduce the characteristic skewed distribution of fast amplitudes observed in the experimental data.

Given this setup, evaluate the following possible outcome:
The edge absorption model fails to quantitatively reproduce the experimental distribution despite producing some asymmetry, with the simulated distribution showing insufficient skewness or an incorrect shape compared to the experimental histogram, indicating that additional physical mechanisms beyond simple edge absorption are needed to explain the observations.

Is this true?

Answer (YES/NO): YES